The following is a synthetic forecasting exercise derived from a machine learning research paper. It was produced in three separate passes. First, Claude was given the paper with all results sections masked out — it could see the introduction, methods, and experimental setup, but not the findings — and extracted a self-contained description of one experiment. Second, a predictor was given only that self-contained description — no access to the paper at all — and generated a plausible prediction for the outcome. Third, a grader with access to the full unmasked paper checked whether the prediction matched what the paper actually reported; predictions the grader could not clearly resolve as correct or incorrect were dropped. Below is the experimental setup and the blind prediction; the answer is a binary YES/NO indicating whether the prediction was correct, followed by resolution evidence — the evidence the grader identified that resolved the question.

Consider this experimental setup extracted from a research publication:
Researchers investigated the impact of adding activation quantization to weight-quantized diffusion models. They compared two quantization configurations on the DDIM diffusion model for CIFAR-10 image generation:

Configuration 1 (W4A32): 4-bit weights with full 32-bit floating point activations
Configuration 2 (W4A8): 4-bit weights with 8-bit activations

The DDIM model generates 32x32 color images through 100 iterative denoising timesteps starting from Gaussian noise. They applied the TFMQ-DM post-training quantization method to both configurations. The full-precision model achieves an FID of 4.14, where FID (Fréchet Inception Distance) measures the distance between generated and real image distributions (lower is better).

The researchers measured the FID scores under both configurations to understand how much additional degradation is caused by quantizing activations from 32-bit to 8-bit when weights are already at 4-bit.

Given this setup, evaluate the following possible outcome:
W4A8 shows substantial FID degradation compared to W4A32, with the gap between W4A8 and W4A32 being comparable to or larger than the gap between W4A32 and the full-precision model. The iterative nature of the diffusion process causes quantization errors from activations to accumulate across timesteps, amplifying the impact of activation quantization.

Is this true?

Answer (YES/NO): NO